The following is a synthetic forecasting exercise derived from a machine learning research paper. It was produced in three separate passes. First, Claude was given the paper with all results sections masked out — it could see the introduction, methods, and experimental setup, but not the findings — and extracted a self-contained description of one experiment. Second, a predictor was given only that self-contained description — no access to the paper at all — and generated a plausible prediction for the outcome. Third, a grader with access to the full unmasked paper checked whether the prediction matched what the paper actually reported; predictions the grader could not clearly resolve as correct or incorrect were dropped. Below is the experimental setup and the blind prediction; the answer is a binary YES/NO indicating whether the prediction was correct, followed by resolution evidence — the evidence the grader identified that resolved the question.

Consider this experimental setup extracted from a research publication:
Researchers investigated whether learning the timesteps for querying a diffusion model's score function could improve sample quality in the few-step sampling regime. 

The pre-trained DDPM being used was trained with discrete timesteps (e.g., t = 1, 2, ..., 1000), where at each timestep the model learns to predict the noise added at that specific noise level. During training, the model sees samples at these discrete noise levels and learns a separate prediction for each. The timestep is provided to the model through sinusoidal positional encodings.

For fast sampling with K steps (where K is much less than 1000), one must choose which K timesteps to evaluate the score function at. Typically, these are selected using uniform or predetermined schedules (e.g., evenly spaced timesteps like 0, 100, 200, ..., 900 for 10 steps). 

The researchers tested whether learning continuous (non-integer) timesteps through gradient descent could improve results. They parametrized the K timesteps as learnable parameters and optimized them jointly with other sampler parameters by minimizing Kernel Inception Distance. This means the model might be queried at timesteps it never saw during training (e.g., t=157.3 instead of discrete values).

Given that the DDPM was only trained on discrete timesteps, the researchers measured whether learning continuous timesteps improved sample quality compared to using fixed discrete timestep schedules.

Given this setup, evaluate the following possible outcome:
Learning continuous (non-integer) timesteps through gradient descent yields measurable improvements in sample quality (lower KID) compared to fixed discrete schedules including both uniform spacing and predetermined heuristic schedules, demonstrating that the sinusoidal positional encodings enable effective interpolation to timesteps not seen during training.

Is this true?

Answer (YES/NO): YES